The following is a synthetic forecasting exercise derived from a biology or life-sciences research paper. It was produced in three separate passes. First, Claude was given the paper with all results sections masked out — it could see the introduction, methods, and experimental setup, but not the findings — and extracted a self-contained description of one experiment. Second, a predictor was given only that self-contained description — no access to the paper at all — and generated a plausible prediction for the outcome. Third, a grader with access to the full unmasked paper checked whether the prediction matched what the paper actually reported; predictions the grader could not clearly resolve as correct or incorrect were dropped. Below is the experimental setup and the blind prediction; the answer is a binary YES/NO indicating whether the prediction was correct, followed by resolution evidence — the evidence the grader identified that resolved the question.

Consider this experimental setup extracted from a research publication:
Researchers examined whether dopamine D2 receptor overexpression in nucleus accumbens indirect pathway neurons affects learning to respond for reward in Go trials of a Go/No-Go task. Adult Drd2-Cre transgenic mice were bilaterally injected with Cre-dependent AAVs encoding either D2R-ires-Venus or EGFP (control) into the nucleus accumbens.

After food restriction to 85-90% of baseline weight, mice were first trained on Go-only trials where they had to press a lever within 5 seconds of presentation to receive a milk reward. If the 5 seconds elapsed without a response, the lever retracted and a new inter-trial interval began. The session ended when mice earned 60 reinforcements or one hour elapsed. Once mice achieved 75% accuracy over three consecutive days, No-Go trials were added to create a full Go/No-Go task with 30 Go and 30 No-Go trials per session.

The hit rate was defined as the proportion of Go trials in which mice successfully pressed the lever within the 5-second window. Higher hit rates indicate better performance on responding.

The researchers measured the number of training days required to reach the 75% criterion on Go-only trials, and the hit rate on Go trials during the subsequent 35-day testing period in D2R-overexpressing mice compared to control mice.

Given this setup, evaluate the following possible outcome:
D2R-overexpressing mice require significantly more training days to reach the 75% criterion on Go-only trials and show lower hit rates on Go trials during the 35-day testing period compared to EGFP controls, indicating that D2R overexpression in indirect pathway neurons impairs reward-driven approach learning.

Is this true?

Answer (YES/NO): NO